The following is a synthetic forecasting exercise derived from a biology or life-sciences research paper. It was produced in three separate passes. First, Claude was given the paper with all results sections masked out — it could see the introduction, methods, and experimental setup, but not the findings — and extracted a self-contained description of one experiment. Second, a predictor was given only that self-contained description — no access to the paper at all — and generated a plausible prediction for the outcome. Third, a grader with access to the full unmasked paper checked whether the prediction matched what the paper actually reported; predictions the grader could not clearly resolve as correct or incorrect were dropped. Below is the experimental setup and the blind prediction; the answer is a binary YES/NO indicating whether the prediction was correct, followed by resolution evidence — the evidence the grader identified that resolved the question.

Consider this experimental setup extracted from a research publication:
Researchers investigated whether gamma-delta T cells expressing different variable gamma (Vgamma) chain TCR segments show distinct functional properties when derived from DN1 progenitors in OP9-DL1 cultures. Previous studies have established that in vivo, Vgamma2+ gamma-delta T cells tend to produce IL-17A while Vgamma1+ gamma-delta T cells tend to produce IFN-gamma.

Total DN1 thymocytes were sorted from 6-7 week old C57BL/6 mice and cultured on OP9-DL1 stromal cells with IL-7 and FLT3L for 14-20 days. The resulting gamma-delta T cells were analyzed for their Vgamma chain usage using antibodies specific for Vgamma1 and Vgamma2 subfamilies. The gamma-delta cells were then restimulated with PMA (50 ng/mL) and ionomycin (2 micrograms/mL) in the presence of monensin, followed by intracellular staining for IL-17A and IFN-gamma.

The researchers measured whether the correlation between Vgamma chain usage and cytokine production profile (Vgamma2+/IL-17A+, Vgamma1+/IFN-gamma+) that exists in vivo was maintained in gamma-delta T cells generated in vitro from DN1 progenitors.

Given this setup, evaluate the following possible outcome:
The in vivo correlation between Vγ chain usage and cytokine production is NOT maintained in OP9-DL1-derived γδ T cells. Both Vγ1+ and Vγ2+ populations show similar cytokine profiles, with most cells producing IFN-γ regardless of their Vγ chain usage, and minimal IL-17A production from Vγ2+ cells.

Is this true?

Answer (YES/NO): NO